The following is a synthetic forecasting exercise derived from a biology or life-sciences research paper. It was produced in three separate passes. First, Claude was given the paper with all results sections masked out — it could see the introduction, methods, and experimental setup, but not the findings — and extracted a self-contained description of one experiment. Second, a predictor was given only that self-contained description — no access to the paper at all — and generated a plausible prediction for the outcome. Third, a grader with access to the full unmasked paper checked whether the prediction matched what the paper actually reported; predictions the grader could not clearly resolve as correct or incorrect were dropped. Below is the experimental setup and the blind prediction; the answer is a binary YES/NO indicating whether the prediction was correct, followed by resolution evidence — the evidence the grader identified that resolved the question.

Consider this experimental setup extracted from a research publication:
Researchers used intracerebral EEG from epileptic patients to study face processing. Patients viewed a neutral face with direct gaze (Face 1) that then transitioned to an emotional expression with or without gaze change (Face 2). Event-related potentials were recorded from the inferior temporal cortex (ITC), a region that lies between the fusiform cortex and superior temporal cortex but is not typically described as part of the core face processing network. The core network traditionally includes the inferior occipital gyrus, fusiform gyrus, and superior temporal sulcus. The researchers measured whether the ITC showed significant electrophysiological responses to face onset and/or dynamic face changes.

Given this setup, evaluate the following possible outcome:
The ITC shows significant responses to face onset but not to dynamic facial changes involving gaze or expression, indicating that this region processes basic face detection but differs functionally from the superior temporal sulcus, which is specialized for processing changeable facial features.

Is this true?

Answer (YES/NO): NO